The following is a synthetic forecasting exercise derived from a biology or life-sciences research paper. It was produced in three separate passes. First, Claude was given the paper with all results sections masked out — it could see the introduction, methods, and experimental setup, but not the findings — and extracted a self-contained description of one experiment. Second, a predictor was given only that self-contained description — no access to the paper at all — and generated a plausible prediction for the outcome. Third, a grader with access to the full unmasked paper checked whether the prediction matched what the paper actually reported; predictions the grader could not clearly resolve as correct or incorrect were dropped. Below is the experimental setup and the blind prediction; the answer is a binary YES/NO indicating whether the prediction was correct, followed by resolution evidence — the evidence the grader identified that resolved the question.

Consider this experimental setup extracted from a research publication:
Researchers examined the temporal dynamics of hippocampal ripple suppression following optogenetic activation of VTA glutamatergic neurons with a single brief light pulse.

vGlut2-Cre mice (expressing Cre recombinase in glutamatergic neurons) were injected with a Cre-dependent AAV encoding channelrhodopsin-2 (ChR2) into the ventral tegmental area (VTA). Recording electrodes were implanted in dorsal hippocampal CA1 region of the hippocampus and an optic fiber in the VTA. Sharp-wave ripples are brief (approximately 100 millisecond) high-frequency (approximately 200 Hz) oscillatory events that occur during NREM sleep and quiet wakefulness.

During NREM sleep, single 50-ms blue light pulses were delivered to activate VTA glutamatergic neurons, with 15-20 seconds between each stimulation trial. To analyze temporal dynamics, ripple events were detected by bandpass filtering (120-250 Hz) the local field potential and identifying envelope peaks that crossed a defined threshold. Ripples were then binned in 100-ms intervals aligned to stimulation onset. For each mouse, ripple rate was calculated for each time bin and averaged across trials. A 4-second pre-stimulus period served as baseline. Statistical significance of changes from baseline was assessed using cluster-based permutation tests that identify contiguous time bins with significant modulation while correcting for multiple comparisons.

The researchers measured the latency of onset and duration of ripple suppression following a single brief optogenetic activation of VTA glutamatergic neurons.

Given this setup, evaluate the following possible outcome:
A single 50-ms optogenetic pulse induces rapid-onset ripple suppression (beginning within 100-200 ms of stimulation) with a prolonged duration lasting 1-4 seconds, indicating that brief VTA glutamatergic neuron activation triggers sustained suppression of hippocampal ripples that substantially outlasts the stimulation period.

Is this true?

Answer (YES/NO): YES